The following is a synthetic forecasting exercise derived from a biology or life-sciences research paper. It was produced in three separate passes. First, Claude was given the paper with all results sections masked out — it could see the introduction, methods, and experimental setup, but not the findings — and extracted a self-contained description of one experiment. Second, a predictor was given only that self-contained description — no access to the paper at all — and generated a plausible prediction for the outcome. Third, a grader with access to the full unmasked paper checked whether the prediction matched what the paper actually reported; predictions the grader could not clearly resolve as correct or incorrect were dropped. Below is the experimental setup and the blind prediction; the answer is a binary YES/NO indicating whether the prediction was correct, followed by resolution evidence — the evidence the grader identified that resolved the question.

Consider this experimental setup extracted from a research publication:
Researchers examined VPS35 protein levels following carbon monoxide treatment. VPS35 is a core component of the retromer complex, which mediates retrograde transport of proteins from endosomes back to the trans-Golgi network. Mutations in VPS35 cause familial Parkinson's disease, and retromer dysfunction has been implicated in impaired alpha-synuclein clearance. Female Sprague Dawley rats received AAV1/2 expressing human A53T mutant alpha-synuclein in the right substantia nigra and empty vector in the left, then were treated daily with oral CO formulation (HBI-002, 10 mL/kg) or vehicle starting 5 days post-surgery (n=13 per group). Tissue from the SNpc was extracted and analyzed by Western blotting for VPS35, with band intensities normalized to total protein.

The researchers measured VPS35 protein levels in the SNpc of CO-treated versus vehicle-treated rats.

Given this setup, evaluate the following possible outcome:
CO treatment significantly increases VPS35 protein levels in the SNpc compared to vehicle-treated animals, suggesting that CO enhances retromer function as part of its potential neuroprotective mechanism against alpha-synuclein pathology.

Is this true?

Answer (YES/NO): NO